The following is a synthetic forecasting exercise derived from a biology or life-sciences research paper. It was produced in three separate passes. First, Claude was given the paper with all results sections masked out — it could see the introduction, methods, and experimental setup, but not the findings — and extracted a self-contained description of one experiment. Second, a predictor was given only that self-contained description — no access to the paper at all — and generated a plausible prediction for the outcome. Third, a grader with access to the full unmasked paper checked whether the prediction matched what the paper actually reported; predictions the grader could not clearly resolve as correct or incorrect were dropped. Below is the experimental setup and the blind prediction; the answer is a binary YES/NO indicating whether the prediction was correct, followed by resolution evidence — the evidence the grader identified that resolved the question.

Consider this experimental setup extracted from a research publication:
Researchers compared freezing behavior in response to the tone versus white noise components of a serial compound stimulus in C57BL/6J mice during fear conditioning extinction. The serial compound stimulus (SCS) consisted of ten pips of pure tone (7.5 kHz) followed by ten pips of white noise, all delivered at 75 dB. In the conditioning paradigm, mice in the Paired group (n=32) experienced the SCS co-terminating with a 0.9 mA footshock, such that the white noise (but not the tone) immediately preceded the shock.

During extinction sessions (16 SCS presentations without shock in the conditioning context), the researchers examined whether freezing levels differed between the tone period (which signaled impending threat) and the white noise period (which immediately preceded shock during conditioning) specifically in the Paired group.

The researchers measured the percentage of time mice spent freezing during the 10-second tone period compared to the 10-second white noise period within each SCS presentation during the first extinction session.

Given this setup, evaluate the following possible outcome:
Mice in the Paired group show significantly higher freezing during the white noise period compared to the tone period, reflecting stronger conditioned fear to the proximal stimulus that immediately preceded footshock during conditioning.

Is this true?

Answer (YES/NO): NO